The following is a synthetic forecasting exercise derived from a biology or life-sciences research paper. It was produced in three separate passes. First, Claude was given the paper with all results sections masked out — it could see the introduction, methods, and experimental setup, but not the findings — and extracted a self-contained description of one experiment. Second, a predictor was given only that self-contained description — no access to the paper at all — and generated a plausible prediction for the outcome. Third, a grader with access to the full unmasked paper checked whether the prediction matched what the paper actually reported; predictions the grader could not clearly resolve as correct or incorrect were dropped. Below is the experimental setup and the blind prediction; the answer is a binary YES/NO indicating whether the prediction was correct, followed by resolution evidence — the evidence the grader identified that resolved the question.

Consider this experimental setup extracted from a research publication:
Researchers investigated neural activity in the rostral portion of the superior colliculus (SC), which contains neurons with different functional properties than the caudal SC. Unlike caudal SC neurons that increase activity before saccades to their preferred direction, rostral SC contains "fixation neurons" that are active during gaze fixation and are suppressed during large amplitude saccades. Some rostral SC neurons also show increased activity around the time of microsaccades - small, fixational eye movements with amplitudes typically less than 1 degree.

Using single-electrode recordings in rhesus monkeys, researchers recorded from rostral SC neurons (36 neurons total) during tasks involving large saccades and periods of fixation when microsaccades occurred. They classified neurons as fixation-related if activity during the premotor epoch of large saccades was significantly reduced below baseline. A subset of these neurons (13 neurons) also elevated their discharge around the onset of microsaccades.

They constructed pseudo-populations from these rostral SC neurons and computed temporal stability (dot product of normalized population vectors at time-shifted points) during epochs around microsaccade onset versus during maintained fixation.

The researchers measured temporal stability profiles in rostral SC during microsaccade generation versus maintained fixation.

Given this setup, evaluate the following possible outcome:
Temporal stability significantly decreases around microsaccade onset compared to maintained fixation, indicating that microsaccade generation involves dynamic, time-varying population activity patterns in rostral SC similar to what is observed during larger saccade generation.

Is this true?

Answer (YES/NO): NO